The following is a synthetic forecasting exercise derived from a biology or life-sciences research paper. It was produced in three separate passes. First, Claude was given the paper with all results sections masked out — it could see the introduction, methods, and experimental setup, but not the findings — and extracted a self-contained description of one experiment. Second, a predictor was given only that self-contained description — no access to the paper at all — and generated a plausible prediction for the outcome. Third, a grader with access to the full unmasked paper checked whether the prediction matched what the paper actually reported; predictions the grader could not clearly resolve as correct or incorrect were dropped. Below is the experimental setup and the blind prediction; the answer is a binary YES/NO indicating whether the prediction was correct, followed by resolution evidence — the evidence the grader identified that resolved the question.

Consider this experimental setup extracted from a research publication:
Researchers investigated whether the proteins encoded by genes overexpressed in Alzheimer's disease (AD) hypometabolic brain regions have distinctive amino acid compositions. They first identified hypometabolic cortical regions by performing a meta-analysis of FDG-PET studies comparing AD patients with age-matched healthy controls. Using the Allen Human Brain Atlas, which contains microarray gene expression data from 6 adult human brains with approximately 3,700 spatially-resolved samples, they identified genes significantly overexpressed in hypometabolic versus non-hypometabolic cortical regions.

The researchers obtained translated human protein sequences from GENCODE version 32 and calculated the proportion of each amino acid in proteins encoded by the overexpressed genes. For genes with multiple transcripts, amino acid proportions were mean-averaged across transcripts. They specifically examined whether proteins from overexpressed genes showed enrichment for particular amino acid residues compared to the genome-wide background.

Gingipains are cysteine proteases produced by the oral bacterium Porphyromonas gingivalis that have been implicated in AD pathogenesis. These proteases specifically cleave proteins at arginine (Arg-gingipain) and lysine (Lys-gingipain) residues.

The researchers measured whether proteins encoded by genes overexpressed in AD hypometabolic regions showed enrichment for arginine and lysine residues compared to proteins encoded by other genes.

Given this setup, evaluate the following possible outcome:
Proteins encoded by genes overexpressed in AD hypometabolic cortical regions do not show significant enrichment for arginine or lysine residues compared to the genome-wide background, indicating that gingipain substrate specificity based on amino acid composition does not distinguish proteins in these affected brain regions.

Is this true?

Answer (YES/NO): NO